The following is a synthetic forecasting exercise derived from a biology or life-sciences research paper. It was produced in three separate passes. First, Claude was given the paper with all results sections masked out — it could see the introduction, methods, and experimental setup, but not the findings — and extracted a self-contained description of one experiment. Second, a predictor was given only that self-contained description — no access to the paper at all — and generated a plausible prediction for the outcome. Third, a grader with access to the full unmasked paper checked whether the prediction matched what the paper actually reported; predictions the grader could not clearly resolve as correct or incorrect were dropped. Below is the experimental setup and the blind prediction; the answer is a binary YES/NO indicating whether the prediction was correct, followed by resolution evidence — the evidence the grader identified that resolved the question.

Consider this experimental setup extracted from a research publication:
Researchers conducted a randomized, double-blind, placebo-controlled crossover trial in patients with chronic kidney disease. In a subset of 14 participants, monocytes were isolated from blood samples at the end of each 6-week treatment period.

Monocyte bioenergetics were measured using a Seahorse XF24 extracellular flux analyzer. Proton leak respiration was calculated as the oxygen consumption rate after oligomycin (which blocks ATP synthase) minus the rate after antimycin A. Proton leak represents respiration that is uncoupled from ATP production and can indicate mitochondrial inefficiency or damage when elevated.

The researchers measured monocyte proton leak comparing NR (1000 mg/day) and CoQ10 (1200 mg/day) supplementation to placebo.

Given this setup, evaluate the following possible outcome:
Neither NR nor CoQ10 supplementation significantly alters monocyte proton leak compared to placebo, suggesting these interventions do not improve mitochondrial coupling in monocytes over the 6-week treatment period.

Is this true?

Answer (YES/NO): YES